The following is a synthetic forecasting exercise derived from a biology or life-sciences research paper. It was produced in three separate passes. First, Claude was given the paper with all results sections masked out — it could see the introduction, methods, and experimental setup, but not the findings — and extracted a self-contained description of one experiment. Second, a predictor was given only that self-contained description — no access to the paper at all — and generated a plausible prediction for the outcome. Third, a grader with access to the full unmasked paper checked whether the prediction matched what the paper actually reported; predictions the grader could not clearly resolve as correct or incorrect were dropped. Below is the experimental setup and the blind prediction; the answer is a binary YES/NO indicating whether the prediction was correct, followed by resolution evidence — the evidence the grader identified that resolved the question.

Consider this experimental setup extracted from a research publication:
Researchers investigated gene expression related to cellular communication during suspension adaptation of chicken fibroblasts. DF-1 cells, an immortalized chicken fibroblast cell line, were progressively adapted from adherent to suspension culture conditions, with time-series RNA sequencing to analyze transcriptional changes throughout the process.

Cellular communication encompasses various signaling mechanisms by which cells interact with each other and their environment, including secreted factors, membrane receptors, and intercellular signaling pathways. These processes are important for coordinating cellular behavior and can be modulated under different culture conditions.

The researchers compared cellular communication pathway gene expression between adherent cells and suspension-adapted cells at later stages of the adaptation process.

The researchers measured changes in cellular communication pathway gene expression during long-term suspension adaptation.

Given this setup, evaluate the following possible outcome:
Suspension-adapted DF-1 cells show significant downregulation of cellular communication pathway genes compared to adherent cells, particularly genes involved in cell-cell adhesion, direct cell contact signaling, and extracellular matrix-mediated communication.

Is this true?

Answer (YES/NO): NO